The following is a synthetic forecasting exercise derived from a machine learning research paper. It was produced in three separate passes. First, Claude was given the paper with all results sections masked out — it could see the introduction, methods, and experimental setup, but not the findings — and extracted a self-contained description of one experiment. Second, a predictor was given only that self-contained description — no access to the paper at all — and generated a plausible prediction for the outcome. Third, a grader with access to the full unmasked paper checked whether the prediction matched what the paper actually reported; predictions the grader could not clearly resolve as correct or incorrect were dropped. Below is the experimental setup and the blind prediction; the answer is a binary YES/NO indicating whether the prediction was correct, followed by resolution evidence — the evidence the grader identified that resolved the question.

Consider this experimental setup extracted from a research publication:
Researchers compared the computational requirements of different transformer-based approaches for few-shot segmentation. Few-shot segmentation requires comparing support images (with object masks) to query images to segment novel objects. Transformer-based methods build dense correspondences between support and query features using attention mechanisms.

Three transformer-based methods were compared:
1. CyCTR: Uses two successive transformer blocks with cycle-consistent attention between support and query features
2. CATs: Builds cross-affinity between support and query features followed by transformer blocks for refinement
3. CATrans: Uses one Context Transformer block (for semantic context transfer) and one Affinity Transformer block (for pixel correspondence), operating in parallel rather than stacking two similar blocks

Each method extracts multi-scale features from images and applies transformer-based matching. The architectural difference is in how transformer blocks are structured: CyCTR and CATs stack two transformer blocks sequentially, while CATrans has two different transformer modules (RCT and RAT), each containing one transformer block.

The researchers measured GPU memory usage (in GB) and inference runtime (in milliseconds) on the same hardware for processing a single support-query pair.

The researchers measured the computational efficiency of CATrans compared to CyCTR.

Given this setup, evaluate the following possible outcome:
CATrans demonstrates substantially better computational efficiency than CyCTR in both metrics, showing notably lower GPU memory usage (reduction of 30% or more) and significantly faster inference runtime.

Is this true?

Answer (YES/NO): NO